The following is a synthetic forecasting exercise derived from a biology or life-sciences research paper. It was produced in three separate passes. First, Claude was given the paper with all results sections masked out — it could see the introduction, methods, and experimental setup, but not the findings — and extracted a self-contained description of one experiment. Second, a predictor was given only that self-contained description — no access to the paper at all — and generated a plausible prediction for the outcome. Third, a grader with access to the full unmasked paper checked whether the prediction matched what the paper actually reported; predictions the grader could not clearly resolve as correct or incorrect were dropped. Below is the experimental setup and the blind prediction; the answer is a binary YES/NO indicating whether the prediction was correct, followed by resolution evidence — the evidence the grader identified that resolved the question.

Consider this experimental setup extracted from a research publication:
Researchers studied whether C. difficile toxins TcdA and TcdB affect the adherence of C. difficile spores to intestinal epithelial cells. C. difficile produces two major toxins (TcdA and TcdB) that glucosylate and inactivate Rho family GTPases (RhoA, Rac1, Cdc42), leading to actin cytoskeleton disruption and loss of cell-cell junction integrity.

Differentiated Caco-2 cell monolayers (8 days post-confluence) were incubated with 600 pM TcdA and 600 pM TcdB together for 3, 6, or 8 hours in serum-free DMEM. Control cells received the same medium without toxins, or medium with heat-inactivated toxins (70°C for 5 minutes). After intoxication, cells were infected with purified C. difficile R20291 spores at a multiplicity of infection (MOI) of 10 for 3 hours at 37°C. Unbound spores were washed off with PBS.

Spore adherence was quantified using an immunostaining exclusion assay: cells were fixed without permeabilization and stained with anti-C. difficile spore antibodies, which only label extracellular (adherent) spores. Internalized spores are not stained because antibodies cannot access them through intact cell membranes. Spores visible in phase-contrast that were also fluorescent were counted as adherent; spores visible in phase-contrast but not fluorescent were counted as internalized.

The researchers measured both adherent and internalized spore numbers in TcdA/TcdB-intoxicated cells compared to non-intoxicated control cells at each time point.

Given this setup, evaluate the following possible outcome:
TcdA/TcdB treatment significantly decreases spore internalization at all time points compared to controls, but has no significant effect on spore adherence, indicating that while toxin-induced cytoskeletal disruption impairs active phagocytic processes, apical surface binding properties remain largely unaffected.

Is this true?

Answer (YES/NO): NO